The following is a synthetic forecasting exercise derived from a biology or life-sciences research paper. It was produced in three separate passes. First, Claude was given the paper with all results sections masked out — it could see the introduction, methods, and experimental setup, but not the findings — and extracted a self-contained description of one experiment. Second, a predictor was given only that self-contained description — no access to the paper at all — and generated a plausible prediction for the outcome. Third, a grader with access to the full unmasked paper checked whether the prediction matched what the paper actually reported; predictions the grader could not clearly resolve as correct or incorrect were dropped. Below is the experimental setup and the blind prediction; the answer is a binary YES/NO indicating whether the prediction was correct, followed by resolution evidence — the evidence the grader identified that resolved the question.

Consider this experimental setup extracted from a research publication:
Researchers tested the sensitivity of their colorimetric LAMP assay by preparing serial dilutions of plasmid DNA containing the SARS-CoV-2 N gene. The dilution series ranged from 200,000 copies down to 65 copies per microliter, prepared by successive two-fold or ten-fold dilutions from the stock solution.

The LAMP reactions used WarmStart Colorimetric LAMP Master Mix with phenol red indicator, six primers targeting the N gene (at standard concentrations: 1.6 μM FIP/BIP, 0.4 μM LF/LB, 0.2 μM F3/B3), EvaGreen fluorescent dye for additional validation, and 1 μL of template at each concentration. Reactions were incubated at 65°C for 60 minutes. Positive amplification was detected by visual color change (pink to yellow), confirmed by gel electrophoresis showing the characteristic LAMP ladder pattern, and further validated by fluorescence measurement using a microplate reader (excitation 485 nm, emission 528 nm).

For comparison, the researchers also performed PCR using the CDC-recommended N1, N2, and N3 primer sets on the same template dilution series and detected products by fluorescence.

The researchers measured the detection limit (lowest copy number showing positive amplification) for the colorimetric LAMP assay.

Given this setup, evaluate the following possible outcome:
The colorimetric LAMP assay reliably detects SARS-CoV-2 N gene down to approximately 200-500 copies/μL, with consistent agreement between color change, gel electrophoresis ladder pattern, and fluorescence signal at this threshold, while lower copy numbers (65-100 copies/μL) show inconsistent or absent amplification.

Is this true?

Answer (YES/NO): NO